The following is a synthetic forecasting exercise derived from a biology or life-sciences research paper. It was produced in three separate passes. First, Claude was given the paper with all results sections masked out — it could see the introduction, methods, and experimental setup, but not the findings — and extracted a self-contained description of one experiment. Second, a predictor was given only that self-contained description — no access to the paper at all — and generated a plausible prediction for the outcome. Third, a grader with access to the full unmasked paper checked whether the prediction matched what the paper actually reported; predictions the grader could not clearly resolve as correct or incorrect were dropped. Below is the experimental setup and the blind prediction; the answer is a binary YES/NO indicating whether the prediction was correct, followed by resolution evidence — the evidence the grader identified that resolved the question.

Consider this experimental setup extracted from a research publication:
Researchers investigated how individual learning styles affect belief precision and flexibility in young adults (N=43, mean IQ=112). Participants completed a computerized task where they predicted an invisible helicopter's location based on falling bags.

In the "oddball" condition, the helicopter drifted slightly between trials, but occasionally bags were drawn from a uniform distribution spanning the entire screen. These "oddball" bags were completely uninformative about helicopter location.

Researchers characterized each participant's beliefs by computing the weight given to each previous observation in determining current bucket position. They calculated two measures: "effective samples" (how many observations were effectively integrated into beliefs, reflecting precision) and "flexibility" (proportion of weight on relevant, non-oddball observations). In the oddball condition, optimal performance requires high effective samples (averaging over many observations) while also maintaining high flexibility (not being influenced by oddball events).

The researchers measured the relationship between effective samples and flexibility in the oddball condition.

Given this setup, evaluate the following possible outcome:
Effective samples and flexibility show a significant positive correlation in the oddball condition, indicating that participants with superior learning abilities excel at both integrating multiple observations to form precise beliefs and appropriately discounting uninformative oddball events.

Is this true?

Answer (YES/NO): YES